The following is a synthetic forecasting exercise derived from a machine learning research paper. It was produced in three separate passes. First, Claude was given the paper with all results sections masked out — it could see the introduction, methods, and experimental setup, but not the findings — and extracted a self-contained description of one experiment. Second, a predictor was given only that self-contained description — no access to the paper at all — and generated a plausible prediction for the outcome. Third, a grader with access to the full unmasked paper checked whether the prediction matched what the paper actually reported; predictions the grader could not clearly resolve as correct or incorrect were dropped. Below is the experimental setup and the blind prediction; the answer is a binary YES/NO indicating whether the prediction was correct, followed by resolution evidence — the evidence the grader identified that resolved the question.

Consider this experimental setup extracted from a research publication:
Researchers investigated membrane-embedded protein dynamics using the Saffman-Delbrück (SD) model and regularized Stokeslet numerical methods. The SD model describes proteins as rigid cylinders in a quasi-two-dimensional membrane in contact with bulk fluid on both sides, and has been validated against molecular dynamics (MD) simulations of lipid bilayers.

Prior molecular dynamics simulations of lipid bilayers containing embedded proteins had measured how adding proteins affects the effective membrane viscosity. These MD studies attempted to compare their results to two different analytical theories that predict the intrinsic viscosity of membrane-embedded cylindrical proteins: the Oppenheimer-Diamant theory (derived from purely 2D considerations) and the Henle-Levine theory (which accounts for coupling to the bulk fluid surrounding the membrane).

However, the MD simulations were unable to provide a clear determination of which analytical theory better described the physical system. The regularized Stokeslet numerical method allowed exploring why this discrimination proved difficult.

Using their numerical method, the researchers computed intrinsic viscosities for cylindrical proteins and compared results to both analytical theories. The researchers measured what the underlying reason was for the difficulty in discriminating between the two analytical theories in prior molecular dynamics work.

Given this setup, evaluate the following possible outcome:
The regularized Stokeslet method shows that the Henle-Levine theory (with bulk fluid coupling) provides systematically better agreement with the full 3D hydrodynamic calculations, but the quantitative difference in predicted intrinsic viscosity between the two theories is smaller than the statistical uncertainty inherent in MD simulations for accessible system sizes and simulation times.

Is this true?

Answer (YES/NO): NO